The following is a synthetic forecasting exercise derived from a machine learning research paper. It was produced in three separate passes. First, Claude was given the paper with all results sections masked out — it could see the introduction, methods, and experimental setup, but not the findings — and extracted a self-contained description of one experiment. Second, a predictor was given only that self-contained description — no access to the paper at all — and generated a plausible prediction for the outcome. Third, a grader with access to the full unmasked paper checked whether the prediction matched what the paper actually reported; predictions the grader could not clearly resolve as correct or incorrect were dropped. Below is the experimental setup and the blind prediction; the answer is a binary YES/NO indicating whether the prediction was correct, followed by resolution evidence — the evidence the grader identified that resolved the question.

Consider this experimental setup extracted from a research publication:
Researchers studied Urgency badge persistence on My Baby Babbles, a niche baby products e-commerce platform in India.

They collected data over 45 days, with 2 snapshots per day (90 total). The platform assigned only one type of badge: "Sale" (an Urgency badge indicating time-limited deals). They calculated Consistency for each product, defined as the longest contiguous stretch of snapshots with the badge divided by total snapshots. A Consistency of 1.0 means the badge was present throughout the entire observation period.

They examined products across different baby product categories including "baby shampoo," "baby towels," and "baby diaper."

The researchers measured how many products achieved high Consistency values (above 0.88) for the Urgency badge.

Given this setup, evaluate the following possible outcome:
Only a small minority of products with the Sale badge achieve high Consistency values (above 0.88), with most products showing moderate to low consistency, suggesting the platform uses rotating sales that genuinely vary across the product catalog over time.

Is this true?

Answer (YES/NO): NO